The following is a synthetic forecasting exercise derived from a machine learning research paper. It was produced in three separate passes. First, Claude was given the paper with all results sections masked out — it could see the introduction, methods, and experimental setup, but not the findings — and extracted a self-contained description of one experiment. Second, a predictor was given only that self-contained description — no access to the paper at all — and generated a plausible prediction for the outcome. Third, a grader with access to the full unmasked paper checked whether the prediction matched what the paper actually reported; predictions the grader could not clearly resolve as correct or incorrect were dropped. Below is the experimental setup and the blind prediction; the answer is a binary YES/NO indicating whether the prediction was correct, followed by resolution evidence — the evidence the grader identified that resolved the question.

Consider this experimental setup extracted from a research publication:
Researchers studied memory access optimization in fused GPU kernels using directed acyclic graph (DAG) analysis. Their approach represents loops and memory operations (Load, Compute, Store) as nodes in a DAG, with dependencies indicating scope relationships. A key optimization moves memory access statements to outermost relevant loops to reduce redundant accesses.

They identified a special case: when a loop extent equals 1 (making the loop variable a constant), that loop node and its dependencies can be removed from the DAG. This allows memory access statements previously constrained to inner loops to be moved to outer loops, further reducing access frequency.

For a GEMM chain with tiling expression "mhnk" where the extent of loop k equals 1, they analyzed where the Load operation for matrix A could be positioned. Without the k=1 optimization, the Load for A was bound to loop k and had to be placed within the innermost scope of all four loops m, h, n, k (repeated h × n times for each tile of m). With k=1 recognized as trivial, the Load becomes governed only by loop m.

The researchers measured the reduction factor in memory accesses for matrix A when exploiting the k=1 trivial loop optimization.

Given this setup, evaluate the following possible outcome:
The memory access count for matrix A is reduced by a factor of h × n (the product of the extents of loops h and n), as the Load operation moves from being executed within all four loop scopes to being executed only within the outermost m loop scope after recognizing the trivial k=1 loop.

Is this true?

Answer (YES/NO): YES